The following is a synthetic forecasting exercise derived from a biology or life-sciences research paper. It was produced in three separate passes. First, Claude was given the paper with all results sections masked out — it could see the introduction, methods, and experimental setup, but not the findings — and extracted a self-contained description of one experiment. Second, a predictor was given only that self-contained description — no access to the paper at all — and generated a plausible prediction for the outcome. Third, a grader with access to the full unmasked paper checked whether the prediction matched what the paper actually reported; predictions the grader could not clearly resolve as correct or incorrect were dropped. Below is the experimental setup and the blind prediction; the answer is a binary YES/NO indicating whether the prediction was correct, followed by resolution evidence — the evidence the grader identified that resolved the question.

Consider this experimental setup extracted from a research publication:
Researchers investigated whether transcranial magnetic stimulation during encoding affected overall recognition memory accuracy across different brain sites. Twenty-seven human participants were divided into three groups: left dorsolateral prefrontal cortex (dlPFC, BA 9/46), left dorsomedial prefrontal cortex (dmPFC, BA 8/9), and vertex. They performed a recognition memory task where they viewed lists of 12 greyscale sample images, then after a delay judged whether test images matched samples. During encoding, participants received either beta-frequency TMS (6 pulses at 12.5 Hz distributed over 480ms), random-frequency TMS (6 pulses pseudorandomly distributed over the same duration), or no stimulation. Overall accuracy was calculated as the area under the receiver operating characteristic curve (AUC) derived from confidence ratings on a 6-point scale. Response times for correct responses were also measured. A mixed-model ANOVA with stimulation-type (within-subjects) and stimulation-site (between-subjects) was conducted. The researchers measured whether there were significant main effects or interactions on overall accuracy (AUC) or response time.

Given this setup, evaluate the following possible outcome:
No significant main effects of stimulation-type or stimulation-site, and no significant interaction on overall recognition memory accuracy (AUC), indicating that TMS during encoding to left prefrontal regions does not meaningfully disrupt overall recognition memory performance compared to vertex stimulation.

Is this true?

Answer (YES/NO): YES